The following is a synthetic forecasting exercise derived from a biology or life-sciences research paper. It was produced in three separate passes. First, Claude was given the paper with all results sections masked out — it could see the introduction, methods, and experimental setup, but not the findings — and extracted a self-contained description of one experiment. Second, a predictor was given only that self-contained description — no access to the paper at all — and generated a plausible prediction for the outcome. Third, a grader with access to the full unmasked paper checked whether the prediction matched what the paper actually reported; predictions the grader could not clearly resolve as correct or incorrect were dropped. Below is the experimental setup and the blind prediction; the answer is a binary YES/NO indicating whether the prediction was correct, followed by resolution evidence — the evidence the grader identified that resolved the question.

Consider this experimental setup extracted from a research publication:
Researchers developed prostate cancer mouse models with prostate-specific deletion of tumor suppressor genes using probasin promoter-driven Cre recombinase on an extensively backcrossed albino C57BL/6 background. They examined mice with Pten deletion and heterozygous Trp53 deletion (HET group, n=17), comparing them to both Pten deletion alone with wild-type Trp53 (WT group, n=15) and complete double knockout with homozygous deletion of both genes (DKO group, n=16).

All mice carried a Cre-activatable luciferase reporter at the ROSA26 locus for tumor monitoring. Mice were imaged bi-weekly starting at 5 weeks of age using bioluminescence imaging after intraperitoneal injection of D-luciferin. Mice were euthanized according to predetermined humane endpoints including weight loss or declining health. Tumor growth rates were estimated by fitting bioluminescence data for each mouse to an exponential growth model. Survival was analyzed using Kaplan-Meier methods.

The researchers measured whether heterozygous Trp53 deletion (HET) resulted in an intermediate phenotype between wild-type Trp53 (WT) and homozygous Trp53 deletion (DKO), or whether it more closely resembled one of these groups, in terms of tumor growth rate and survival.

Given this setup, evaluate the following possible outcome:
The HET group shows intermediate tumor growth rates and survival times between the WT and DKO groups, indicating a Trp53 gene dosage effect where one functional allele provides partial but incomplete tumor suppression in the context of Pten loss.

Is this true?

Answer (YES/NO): NO